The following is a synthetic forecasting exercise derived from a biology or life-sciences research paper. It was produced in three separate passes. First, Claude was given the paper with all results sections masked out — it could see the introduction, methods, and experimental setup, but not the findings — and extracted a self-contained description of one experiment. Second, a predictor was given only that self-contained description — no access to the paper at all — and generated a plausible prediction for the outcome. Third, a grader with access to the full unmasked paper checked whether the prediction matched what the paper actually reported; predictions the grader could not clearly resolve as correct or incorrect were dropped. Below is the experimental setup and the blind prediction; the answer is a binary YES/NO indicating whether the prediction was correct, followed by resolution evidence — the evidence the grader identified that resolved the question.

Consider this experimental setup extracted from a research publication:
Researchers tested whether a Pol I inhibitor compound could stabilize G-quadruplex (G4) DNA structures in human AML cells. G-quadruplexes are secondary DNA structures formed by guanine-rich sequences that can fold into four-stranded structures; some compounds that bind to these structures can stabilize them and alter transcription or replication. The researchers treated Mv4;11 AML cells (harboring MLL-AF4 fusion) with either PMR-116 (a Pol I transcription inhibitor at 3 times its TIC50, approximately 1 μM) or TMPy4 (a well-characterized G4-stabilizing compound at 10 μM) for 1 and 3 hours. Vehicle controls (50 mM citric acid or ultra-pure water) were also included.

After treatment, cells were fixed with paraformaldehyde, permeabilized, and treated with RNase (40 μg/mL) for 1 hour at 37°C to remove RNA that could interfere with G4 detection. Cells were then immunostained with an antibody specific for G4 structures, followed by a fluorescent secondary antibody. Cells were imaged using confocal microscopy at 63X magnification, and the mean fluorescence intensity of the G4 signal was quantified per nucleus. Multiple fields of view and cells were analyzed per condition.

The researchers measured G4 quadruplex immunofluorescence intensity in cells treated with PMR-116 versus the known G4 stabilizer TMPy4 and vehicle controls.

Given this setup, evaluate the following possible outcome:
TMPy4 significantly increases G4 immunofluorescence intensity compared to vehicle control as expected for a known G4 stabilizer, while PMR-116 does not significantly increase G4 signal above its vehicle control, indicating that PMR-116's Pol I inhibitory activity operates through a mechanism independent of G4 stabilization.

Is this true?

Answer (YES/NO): YES